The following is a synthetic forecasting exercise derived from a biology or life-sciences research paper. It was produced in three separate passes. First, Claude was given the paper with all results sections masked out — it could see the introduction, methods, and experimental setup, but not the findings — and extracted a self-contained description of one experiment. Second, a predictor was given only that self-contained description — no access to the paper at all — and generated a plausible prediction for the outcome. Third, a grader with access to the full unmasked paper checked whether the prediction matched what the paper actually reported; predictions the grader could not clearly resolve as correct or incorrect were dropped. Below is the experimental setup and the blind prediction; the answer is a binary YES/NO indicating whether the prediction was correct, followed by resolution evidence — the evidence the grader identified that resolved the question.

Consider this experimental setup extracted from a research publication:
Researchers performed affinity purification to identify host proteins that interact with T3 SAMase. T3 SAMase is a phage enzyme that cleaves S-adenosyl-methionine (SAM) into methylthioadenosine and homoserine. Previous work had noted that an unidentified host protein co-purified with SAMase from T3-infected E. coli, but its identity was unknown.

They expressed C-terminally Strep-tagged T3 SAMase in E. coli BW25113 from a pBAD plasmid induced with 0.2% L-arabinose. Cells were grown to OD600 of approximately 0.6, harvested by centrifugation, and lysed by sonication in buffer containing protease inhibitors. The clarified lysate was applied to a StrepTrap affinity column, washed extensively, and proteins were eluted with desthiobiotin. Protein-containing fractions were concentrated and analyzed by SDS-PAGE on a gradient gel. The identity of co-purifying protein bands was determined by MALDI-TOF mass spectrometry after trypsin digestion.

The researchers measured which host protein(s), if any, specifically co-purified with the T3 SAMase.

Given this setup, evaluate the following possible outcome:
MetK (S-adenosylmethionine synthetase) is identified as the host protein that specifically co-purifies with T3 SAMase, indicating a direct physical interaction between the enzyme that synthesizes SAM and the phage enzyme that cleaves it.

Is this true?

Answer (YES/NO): YES